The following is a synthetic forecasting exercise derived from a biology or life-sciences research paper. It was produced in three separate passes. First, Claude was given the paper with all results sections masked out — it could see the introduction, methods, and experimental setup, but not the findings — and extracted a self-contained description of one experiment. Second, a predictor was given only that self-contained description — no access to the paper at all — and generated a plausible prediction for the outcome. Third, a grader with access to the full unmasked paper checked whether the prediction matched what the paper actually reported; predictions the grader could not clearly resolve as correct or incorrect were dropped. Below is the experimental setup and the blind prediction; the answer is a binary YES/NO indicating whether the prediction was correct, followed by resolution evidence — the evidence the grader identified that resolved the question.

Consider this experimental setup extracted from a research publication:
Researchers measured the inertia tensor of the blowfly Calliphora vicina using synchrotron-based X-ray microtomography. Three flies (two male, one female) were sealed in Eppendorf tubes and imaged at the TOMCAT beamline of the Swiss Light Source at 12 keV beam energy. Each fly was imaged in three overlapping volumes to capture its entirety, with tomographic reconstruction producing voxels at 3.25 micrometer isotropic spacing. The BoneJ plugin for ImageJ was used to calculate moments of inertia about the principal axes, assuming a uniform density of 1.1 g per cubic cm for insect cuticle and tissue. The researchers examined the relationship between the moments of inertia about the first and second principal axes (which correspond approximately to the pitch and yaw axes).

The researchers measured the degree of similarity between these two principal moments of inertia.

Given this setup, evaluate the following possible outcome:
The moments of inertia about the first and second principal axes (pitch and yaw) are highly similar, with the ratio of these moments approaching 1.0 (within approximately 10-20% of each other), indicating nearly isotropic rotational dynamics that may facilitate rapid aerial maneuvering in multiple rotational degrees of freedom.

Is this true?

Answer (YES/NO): NO